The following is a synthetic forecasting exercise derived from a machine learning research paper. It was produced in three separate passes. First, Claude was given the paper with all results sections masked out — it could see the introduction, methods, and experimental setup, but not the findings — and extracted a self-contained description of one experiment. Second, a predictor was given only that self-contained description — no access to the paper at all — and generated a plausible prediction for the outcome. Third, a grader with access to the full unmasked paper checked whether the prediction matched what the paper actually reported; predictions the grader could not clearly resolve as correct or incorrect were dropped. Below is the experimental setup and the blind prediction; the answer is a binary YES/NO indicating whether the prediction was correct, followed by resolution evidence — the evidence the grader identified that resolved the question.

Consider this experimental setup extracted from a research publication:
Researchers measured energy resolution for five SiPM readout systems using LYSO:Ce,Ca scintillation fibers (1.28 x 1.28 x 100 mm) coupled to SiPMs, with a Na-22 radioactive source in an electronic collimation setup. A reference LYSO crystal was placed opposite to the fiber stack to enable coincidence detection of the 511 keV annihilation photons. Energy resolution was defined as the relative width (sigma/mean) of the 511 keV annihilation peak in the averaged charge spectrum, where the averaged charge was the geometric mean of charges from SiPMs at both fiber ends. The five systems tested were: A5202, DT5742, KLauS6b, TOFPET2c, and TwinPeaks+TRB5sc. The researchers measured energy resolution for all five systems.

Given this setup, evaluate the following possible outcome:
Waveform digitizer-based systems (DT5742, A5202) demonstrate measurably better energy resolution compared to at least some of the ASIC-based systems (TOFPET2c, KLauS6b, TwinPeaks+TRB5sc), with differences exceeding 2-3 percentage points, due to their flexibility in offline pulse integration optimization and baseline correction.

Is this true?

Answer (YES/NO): NO